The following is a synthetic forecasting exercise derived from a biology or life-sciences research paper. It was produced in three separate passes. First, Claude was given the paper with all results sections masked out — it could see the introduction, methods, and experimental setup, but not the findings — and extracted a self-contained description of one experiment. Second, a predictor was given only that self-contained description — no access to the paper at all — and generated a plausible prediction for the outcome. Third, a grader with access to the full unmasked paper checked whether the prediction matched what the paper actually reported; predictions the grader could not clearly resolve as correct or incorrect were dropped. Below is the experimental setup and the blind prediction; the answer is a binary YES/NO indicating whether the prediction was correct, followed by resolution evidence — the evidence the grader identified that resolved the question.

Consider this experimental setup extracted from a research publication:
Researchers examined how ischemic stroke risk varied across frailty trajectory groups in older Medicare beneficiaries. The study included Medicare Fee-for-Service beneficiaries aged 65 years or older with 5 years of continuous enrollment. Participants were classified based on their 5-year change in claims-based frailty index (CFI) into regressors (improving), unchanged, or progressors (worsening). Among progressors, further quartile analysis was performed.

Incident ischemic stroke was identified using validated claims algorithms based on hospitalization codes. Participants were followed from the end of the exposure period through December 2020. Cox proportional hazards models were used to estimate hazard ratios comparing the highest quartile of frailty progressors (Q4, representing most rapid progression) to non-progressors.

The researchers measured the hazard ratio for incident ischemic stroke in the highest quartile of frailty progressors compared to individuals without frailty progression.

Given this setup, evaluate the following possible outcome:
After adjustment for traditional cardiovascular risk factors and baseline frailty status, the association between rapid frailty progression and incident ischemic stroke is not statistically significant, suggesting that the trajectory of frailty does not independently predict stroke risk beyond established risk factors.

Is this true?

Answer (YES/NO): NO